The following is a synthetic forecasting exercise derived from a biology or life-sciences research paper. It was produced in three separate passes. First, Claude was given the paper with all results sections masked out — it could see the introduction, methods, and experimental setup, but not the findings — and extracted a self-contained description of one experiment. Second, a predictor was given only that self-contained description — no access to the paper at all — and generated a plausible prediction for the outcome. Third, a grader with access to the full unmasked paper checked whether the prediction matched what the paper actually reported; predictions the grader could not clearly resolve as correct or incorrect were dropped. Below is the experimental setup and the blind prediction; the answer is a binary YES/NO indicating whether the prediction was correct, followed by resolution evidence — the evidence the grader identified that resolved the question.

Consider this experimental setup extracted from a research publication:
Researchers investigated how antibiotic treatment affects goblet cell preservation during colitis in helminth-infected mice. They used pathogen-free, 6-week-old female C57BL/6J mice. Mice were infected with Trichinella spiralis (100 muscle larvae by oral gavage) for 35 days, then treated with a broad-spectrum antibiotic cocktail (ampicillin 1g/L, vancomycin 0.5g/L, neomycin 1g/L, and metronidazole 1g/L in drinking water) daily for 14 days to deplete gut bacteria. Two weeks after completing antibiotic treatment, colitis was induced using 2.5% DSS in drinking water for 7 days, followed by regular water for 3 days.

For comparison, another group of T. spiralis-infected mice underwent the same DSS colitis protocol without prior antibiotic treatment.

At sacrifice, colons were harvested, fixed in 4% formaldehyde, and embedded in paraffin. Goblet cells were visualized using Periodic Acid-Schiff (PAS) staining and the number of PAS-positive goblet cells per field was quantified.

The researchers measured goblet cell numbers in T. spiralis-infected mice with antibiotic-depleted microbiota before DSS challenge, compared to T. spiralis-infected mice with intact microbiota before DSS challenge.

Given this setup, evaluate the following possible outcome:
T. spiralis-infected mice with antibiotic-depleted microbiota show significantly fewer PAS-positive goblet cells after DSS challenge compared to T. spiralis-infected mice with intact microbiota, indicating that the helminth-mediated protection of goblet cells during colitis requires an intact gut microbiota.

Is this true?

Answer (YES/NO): YES